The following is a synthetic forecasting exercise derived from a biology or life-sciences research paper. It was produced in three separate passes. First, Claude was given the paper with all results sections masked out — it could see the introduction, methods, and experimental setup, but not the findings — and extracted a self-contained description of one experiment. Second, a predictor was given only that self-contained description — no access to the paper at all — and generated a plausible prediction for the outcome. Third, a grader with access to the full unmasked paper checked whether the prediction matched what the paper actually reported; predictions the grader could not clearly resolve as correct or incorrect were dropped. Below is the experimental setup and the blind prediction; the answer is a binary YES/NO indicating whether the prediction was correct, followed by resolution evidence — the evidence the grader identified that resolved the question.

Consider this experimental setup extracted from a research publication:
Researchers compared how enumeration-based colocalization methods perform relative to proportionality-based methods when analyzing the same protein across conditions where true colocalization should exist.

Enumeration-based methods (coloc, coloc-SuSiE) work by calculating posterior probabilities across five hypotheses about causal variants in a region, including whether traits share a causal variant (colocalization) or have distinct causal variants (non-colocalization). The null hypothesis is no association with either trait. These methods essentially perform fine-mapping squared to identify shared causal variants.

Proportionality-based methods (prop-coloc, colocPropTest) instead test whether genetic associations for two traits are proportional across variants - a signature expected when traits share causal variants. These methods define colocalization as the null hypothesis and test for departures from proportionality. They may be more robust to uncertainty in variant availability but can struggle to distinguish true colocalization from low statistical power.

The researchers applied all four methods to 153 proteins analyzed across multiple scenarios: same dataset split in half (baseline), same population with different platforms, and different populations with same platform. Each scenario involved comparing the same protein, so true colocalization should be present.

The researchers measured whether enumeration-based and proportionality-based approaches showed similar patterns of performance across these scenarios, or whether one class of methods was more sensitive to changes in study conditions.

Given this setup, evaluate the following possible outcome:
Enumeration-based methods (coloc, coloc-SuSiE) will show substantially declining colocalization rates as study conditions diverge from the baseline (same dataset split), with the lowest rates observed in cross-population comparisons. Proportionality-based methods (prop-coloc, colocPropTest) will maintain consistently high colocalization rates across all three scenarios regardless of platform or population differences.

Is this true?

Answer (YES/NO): NO